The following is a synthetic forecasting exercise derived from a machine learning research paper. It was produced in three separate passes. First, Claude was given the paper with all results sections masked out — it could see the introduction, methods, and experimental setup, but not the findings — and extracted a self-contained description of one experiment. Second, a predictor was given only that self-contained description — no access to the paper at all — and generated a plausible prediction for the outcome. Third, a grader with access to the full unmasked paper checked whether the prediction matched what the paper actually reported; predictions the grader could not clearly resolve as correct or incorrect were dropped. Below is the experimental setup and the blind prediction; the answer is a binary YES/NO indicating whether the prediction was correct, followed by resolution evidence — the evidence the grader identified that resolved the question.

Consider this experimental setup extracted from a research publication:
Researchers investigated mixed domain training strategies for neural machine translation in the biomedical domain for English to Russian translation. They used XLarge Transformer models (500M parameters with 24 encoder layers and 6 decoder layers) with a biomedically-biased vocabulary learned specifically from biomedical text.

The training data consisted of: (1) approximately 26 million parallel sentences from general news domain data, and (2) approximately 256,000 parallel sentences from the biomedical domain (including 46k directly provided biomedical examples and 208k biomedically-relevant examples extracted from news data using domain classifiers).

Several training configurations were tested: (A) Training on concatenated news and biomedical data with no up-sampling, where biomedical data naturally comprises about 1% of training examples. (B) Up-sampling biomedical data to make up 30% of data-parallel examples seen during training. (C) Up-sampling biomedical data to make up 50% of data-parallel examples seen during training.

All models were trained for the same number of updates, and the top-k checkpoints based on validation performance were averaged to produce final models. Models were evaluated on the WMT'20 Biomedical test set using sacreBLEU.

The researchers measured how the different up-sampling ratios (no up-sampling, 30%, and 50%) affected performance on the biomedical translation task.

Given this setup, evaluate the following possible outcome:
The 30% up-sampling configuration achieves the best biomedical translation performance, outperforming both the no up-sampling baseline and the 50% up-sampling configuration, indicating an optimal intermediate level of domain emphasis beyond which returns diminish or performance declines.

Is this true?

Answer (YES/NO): NO